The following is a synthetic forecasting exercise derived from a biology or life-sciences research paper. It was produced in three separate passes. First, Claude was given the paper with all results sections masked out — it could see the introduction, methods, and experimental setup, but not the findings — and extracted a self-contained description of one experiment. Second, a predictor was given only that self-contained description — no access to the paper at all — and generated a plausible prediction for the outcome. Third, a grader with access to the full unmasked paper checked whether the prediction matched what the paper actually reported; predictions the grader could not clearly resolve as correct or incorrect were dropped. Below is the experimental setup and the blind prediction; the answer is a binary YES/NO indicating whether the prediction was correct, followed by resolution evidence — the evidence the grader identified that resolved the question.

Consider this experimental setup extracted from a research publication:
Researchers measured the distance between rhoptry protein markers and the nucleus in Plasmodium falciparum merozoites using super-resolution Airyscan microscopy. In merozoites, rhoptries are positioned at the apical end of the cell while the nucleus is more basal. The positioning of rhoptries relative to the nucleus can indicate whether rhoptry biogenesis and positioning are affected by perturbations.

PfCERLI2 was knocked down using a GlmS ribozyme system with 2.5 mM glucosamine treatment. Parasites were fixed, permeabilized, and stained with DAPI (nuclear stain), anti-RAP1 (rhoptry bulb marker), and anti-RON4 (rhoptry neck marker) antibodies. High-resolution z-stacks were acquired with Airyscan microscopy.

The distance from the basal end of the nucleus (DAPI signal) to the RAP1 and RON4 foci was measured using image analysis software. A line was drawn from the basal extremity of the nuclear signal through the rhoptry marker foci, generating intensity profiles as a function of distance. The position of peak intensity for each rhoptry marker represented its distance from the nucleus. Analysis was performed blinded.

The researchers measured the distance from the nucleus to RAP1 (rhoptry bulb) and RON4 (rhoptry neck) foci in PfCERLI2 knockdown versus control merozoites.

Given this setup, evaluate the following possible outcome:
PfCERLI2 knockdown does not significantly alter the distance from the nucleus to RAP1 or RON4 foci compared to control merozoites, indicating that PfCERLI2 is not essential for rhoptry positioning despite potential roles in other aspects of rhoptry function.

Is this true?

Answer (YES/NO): NO